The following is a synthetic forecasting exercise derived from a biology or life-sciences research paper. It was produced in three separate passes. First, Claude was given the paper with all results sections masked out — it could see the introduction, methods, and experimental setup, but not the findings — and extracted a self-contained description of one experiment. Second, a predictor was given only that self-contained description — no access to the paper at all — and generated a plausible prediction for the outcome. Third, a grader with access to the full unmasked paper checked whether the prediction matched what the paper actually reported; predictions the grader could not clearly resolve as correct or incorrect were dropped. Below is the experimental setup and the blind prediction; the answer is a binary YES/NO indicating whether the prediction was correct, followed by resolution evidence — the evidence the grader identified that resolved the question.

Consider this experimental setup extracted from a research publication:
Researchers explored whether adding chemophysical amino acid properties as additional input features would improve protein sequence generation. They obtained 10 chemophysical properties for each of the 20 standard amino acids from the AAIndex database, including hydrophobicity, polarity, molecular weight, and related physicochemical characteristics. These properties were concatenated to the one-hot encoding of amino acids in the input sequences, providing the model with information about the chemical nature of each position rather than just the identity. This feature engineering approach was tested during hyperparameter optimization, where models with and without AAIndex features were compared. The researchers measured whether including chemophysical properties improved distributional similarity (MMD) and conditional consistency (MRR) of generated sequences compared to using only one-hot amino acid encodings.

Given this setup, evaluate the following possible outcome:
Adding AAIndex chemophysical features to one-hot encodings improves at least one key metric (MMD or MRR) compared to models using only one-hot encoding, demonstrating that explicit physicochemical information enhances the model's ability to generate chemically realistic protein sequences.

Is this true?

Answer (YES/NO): NO